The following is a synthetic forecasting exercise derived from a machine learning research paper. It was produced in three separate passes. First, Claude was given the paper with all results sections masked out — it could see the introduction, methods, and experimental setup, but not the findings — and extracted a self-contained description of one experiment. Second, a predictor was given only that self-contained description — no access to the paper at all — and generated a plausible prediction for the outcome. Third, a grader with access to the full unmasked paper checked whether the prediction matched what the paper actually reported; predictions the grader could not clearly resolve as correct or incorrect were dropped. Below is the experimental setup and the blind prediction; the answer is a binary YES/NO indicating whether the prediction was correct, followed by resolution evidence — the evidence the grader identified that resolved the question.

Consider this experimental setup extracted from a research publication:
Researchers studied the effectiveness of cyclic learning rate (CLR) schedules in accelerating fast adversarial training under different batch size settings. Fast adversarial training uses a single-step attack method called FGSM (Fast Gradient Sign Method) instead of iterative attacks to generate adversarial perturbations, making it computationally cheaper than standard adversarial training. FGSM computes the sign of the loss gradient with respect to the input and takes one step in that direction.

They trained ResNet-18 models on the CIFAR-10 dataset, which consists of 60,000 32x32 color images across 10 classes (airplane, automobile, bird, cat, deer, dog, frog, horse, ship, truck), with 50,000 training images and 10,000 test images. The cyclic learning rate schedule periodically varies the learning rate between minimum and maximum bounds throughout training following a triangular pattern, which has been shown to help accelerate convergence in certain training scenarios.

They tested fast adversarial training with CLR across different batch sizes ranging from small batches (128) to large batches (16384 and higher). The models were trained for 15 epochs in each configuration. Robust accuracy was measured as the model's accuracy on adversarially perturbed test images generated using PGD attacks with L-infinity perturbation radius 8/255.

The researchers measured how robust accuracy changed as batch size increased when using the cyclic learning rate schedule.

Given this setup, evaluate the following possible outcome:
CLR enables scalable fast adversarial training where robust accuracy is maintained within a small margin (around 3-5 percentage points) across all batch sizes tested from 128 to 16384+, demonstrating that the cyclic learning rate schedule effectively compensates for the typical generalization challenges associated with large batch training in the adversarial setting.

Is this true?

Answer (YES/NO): NO